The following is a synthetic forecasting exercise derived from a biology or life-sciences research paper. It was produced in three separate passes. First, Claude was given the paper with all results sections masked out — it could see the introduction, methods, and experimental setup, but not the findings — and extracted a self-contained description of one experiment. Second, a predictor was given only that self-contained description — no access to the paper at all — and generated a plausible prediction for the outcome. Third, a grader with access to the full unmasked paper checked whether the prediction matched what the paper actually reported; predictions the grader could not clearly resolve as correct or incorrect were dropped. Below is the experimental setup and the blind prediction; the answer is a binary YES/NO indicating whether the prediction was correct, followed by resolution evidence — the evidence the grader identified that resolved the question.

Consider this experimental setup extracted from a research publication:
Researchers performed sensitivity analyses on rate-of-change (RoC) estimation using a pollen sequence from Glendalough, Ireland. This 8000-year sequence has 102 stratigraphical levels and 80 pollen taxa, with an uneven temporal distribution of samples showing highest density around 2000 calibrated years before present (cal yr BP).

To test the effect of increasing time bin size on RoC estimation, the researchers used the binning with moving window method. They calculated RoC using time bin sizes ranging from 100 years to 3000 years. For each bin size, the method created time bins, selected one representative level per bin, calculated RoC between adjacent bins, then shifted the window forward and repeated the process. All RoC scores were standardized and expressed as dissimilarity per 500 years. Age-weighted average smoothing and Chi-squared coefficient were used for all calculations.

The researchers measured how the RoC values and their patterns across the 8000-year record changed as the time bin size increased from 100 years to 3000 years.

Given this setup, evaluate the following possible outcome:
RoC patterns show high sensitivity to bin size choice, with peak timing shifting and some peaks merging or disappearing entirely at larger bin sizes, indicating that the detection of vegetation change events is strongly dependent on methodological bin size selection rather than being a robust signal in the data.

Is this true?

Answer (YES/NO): NO